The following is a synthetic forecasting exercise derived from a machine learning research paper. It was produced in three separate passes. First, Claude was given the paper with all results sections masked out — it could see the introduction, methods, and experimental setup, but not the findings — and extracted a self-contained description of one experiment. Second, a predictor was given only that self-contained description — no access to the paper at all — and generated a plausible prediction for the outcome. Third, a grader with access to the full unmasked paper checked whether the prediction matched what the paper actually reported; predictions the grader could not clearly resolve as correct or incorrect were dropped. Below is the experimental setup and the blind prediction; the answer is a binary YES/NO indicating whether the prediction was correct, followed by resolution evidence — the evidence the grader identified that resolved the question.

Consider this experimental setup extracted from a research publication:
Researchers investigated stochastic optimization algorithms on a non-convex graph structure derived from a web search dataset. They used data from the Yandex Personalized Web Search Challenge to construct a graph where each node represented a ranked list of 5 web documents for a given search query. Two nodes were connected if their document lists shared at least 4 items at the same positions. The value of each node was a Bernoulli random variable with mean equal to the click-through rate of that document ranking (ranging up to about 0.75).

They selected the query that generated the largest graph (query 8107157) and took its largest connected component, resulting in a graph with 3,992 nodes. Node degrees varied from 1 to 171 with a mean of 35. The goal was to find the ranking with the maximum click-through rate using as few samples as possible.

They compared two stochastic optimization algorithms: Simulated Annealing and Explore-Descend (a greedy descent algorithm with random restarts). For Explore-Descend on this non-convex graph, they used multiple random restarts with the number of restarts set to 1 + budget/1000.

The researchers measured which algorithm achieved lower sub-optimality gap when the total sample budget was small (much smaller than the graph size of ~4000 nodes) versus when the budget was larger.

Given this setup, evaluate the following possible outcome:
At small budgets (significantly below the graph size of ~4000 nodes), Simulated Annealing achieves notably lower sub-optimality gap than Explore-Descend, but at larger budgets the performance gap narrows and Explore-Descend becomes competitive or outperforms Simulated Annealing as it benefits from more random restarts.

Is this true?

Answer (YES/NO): YES